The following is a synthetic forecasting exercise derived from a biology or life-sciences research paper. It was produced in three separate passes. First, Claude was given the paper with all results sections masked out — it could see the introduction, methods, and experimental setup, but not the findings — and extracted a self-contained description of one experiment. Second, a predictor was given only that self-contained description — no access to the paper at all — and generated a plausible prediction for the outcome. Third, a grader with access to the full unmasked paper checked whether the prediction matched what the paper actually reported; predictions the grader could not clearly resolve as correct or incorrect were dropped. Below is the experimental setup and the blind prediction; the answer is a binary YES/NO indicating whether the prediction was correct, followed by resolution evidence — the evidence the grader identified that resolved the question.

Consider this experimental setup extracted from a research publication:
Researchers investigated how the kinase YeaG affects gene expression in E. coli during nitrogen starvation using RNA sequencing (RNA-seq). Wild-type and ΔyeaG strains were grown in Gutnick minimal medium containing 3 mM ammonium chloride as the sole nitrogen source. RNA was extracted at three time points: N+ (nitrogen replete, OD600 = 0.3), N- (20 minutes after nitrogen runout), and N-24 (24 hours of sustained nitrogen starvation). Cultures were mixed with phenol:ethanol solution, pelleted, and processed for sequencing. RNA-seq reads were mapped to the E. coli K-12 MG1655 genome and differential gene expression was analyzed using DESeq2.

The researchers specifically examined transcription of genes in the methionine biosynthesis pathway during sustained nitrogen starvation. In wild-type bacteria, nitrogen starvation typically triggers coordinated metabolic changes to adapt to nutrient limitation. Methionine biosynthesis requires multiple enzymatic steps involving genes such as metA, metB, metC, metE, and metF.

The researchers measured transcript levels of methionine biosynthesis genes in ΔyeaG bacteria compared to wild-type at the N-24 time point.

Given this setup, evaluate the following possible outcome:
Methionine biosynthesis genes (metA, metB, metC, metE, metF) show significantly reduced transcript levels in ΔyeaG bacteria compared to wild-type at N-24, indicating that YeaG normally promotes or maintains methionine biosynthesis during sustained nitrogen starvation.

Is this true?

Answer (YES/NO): NO